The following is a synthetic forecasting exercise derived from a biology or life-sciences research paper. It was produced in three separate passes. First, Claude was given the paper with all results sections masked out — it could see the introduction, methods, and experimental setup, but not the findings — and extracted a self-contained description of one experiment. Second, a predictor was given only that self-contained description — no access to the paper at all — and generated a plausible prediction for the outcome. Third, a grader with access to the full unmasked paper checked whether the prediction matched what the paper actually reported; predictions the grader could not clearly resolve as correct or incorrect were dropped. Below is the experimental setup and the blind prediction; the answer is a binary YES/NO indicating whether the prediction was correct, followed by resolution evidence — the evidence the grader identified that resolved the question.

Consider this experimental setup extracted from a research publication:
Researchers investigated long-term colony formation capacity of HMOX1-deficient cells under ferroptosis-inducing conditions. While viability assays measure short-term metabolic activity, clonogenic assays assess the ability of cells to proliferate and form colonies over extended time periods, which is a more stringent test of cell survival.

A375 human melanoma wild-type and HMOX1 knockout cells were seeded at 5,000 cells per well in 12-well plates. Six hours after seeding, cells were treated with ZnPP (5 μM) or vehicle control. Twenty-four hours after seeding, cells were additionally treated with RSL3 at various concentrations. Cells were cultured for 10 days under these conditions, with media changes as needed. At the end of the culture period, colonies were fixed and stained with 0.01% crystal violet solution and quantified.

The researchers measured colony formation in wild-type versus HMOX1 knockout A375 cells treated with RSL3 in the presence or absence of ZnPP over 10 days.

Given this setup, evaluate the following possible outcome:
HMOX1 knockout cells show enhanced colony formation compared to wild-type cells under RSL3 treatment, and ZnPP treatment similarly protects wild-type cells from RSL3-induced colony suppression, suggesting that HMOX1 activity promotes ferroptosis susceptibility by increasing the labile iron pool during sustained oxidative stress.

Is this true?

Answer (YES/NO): NO